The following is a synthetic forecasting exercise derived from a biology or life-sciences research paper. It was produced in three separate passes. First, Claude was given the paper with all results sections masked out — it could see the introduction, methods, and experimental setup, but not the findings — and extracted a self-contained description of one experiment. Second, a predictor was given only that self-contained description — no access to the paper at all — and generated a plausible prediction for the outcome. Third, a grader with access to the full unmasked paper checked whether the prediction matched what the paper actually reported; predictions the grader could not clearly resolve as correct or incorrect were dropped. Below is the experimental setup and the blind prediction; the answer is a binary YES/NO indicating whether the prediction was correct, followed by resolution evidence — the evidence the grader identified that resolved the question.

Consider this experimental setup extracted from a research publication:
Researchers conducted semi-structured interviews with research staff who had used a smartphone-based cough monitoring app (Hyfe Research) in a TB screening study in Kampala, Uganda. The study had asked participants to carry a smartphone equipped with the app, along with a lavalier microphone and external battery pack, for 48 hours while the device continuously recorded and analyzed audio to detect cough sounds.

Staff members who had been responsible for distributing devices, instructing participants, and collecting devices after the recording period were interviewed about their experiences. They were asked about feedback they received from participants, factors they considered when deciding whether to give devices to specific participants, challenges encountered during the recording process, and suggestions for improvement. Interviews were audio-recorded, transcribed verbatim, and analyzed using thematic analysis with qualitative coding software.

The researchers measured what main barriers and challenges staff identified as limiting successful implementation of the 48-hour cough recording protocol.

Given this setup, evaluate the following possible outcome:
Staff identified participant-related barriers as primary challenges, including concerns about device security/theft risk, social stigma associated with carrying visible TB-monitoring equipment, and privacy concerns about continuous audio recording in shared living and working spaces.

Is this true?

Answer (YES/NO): NO